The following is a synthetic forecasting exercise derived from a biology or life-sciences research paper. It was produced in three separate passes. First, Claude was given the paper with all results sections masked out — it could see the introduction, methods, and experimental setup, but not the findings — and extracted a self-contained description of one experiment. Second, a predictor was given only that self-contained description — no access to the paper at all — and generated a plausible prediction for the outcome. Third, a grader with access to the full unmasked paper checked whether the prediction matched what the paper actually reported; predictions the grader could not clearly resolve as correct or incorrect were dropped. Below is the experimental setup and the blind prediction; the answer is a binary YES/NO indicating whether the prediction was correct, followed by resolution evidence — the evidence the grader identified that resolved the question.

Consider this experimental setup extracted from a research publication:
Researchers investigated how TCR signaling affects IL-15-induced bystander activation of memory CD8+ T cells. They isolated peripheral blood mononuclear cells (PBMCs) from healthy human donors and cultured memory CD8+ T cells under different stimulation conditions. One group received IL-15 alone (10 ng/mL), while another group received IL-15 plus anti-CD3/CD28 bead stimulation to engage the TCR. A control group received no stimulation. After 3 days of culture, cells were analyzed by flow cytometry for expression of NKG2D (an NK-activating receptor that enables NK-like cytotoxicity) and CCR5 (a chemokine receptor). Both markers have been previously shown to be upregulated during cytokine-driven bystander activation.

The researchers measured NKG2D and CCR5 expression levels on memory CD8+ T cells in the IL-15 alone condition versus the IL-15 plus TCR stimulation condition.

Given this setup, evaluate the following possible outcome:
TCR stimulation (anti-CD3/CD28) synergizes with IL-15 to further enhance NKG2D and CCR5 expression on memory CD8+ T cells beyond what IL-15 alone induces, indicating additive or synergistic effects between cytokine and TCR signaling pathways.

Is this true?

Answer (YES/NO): NO